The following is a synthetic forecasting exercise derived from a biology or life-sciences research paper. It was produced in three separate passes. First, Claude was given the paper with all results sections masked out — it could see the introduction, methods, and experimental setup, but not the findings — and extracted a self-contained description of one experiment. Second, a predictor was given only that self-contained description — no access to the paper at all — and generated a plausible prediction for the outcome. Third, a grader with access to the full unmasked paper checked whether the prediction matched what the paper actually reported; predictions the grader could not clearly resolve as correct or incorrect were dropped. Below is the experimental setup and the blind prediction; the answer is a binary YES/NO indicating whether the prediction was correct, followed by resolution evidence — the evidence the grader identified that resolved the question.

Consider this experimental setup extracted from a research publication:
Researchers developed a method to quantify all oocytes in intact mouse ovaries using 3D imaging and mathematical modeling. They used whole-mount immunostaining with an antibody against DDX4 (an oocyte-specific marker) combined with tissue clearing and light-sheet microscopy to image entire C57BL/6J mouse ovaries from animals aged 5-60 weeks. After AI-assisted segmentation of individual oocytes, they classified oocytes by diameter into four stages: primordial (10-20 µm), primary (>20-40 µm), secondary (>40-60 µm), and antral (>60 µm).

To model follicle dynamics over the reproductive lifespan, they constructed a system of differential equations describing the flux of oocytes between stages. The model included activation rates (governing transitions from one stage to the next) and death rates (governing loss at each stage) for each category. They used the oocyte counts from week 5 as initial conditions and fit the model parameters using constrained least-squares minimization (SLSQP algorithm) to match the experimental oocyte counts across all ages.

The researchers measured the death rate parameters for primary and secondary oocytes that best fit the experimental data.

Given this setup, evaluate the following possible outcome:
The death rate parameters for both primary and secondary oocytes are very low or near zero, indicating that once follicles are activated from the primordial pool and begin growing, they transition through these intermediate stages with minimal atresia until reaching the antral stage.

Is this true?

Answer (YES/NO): YES